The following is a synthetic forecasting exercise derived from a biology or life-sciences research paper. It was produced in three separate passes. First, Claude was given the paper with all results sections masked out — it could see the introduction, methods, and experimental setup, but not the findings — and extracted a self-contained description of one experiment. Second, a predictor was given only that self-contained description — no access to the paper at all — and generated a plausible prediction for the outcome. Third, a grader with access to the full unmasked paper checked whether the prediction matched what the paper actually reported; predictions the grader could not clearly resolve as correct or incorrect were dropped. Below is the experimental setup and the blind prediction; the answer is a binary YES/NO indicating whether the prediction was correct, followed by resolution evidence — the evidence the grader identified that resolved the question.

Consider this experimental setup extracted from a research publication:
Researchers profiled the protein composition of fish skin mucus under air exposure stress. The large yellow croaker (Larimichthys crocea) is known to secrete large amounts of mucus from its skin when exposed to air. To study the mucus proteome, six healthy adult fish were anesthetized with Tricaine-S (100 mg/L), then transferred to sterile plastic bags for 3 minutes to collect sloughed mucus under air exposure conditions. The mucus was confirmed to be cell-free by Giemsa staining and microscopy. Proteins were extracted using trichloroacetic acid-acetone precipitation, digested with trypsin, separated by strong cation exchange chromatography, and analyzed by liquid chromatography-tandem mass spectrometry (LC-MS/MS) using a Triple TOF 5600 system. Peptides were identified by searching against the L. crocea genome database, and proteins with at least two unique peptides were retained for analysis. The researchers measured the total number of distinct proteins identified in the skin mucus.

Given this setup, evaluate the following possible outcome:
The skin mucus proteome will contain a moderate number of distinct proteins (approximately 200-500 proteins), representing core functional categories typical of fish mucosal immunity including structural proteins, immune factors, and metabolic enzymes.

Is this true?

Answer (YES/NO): NO